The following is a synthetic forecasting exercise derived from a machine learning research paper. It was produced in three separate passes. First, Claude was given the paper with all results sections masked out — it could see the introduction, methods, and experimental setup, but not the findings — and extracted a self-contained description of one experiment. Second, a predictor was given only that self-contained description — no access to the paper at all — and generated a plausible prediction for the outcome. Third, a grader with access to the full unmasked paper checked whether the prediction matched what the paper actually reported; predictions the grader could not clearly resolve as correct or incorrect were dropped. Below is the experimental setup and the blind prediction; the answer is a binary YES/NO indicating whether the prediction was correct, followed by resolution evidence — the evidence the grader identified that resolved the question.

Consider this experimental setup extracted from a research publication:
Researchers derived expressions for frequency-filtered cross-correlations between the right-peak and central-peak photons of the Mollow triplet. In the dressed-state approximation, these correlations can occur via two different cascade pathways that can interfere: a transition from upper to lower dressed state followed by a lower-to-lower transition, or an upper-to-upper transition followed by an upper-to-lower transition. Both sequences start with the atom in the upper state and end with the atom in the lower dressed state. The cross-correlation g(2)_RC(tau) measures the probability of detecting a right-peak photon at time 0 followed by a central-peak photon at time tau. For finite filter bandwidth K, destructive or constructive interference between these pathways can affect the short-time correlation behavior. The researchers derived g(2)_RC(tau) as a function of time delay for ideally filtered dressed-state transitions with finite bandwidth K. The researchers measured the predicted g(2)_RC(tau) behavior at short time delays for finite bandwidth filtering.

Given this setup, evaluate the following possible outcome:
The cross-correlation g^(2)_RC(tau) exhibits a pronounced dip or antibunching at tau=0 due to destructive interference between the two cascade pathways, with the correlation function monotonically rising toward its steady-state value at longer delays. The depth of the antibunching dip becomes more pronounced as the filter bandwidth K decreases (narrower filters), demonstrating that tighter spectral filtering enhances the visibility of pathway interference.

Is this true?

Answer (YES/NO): NO